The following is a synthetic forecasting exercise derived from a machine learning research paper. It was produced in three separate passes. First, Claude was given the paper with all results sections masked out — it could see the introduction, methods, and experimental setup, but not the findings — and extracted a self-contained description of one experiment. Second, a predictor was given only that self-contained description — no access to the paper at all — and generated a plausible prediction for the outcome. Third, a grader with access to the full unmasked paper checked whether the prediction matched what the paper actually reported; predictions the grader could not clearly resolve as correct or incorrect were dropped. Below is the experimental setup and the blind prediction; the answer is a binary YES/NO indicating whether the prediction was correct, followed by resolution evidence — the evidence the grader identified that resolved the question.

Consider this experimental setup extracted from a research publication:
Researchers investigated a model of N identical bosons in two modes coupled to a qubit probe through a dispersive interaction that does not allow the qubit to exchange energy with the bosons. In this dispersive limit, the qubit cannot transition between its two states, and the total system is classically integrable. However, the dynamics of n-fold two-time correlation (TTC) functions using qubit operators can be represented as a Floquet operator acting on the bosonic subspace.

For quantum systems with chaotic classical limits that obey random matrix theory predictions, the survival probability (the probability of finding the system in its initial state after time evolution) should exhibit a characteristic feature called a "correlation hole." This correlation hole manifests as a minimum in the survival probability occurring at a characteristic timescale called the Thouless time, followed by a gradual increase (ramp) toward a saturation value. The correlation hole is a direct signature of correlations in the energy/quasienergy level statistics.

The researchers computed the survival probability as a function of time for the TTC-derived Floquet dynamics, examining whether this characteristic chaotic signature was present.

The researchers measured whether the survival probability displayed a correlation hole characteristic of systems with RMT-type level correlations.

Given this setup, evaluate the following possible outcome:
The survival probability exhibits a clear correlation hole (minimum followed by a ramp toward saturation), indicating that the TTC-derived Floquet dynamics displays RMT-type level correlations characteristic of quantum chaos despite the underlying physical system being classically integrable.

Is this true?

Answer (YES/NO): NO